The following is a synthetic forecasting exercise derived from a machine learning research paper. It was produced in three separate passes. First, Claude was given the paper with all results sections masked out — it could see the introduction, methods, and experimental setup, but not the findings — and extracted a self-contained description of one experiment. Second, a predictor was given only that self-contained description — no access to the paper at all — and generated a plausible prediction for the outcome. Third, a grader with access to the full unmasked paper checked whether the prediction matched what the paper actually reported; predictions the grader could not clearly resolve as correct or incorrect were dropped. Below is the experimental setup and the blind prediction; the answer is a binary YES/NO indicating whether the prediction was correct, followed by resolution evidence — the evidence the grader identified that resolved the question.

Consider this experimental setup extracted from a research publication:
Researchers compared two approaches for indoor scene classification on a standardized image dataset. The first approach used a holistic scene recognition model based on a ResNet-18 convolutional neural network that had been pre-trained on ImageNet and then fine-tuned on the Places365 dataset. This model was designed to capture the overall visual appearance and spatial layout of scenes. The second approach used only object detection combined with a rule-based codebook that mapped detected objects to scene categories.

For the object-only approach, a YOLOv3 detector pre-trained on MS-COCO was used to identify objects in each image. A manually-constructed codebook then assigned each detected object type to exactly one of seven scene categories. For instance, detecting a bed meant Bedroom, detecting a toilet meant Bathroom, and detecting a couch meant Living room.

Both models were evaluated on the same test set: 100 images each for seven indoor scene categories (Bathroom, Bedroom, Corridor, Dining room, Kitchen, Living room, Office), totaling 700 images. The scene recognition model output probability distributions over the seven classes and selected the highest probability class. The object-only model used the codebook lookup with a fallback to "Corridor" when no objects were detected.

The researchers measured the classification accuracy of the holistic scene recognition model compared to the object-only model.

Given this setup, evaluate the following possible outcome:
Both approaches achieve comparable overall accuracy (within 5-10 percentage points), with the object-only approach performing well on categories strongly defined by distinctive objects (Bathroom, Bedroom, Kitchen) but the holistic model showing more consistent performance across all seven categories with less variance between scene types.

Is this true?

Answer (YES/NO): NO